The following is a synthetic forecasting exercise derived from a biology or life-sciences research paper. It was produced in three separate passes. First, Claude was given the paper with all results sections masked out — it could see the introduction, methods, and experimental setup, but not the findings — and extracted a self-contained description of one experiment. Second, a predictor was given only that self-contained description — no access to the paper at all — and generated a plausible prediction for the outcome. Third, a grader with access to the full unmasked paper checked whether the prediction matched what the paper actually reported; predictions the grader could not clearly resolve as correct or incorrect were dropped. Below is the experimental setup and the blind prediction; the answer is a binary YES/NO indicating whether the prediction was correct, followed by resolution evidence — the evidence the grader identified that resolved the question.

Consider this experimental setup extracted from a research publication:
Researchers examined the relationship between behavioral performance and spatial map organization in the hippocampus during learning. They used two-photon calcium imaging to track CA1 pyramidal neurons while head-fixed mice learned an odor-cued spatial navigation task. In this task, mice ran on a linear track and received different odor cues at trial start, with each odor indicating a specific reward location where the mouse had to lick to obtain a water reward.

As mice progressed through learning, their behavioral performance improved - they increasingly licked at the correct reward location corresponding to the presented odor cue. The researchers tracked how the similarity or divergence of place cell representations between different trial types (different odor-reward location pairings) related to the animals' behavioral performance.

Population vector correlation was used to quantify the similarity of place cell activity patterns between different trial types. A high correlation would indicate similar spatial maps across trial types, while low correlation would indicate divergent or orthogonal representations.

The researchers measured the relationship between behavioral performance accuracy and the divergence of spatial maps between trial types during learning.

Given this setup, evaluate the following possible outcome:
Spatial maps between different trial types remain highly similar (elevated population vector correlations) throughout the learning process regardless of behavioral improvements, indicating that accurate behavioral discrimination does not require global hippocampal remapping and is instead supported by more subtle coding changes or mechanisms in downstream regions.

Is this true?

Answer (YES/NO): NO